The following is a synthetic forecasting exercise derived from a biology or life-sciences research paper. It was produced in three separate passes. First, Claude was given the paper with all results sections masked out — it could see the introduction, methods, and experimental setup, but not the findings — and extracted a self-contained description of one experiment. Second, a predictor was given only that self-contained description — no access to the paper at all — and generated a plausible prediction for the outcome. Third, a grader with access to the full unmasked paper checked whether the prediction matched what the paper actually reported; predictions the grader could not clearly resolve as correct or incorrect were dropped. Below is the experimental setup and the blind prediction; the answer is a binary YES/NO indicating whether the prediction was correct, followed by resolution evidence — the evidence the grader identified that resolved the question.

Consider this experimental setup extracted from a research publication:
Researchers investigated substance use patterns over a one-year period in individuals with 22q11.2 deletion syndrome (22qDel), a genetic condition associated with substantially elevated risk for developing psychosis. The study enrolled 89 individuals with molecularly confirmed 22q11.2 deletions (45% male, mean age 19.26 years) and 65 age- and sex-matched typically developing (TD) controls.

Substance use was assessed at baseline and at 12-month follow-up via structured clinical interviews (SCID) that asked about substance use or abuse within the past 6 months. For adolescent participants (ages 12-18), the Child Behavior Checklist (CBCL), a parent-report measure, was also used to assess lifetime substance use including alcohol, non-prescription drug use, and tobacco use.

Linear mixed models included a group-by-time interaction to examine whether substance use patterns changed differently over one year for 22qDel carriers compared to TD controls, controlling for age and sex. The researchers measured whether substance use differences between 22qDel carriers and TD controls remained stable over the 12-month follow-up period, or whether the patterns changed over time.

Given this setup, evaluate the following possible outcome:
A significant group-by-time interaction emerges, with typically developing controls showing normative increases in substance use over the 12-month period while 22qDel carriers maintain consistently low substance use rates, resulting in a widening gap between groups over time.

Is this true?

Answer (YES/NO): NO